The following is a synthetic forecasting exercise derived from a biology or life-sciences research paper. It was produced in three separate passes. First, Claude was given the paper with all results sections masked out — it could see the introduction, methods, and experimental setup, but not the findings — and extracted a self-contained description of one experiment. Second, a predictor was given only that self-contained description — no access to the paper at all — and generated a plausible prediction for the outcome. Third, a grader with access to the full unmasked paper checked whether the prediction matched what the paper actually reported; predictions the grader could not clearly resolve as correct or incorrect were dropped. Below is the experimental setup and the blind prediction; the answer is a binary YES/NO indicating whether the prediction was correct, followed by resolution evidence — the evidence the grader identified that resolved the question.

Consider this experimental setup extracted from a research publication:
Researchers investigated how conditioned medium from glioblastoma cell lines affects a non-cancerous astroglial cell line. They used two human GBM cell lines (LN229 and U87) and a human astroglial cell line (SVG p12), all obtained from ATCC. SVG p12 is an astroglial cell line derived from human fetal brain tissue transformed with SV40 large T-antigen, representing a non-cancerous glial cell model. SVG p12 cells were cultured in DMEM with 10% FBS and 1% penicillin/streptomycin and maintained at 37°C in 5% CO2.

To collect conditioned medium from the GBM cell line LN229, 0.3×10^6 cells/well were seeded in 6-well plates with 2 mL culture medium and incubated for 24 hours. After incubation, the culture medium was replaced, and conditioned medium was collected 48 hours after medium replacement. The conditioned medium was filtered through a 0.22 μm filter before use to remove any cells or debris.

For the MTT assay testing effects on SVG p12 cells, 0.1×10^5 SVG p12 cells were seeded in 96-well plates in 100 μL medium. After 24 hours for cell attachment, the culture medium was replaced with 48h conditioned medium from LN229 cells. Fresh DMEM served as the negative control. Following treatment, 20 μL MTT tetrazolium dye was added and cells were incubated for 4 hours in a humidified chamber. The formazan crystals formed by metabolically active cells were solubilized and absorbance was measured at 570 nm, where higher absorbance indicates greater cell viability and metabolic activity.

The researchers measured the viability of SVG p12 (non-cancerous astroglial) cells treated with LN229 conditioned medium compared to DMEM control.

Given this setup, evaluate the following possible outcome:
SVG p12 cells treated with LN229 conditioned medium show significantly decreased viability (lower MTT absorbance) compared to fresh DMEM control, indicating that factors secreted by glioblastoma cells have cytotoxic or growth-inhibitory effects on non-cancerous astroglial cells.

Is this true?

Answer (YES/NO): YES